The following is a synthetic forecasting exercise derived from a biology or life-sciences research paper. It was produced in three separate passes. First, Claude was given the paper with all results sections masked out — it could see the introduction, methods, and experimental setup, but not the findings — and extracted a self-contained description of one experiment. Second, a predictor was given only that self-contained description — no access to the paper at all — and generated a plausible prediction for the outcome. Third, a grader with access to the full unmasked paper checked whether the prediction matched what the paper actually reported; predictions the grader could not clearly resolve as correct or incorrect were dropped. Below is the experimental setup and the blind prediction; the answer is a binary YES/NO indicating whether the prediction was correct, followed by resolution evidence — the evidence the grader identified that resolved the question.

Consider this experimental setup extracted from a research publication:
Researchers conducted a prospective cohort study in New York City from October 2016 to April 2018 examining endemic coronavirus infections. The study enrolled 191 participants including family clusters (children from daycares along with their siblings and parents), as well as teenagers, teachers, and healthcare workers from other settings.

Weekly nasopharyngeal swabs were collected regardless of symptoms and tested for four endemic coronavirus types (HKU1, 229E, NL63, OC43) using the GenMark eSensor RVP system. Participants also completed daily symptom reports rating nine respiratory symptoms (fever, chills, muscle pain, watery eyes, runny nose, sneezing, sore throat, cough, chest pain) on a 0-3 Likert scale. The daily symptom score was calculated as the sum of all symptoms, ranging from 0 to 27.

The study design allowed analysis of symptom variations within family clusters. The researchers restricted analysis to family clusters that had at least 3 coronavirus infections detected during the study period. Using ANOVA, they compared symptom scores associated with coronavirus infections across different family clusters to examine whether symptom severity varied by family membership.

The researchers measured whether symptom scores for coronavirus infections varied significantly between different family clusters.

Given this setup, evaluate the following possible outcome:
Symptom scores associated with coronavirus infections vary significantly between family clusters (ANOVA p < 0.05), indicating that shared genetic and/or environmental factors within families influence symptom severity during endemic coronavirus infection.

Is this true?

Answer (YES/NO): YES